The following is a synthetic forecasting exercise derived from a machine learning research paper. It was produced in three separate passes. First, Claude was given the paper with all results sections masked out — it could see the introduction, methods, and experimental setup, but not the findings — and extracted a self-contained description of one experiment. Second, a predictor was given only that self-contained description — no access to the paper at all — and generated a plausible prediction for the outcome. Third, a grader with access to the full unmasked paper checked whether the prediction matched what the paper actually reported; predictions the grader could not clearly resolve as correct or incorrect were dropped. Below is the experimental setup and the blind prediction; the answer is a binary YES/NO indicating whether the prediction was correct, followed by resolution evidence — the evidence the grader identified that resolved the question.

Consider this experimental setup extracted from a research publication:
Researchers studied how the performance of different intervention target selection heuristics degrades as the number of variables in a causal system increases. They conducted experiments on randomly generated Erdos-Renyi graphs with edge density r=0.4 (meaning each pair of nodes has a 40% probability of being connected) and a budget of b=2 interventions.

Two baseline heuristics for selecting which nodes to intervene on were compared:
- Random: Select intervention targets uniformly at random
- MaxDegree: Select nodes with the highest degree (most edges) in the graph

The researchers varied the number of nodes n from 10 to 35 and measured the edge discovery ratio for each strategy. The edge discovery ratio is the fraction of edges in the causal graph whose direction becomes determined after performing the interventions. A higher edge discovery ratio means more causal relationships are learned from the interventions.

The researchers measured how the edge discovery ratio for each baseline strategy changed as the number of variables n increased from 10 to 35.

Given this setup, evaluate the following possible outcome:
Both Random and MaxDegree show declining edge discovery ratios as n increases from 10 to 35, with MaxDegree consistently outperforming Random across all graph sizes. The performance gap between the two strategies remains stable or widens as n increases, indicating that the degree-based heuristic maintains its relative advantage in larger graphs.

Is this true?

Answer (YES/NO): NO